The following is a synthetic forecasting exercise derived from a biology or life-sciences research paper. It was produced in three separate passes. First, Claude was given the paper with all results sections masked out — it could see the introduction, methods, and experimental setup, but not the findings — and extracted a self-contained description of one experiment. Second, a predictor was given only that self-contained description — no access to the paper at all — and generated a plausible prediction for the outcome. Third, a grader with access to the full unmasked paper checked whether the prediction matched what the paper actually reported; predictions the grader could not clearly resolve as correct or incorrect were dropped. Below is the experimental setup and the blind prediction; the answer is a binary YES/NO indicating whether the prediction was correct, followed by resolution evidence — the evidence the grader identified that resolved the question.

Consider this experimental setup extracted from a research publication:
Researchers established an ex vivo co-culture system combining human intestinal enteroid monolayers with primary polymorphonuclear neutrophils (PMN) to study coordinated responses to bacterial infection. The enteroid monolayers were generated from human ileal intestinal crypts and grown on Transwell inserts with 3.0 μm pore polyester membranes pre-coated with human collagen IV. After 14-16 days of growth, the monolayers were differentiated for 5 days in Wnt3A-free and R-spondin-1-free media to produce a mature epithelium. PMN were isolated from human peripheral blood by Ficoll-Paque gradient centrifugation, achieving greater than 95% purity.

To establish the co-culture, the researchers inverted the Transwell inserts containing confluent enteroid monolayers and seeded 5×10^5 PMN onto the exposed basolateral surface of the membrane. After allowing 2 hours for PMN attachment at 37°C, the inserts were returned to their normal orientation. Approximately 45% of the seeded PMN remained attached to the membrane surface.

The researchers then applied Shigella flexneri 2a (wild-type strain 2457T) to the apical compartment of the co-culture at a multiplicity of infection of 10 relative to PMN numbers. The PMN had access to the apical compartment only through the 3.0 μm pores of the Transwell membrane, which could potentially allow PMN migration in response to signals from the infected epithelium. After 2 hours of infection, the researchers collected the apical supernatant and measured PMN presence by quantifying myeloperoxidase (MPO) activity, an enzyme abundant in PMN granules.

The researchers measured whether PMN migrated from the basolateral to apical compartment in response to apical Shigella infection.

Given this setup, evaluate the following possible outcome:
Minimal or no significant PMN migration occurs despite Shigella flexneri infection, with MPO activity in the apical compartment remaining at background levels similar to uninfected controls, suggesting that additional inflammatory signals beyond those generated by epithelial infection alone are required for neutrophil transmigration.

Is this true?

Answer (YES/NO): NO